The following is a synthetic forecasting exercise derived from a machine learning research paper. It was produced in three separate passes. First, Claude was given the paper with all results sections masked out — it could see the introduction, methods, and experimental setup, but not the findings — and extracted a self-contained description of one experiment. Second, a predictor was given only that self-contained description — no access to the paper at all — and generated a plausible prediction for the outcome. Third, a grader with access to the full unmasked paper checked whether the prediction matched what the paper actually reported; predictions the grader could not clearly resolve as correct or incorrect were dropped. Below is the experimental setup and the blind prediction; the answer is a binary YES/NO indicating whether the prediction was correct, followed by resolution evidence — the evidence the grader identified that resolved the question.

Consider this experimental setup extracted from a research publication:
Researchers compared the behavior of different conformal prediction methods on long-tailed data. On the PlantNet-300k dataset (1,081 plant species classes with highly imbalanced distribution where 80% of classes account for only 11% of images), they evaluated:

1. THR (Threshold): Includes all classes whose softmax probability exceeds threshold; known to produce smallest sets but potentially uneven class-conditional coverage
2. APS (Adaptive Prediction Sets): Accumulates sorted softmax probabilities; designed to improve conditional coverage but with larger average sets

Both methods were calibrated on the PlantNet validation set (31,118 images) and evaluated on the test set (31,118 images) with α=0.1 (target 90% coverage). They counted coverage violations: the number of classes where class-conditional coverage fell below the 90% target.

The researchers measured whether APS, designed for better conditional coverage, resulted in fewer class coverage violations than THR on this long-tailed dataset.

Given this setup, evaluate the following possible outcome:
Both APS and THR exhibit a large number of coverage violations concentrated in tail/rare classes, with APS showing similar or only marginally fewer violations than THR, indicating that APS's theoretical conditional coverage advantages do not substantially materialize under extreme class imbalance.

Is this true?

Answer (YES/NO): NO